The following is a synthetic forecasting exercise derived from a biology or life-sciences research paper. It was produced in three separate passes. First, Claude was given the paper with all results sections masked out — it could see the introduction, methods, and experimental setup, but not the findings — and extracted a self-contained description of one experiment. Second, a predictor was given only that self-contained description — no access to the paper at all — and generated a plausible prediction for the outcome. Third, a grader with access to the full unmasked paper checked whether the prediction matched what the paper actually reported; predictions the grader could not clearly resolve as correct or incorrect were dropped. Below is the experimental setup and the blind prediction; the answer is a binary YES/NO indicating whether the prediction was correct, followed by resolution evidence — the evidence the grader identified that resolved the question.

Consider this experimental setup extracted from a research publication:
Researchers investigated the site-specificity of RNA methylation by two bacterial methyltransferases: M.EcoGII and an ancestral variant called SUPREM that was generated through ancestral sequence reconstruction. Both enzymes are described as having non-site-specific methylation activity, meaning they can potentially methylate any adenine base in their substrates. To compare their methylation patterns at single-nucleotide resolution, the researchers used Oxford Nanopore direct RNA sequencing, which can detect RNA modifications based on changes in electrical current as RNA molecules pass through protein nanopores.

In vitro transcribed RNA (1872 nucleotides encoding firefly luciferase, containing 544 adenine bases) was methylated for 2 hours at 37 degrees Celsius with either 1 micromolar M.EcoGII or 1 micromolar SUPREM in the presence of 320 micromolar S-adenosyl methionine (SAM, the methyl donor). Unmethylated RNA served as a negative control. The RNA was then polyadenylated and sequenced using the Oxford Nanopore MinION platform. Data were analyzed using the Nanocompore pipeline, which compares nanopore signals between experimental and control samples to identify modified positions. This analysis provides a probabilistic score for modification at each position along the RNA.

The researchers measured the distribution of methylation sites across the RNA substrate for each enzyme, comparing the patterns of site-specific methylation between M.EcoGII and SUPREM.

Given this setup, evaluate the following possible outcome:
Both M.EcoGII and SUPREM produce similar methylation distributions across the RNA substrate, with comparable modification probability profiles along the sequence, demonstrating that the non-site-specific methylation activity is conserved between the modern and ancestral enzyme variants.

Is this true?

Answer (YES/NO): NO